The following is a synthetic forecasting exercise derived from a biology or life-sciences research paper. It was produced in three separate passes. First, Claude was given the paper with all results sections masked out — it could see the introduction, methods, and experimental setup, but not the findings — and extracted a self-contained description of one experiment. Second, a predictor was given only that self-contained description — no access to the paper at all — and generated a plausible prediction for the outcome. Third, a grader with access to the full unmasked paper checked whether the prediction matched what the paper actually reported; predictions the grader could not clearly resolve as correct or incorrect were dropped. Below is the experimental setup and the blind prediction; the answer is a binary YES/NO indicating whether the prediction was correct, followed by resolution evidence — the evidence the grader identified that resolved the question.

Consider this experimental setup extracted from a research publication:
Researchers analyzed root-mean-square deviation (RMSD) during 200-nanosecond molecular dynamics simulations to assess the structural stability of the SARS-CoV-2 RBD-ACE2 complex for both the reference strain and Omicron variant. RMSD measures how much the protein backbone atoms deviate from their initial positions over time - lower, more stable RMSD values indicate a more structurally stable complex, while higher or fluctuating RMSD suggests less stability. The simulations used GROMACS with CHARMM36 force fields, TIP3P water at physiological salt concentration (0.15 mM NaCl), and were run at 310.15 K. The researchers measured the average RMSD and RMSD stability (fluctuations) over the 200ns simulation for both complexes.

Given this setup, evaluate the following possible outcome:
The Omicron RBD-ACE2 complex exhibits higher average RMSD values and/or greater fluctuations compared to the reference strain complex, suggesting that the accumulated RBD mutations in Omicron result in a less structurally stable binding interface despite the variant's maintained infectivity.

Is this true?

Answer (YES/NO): NO